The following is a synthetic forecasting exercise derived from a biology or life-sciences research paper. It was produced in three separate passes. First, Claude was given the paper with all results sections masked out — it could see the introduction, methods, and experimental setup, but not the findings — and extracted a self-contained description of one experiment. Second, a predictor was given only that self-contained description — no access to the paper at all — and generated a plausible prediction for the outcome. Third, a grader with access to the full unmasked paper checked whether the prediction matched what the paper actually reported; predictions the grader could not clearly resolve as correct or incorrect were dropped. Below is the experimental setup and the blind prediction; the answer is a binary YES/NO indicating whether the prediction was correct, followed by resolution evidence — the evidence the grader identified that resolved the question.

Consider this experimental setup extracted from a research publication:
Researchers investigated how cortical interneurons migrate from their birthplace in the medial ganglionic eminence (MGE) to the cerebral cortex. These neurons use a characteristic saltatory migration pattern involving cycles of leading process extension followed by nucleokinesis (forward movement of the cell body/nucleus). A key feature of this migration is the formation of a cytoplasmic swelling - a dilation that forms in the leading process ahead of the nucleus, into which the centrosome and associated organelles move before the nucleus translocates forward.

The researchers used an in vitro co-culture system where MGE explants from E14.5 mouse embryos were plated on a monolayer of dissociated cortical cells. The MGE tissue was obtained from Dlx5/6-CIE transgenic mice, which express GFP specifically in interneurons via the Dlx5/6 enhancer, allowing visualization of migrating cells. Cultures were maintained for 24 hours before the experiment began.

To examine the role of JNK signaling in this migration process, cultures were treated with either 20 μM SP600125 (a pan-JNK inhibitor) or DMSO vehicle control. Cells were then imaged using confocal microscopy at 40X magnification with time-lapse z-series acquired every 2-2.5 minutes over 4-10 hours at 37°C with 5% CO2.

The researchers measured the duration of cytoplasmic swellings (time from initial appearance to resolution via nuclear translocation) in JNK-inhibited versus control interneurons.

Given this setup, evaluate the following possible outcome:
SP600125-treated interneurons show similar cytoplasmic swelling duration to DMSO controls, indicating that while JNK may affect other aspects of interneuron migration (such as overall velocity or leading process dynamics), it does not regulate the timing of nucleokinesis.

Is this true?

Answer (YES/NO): NO